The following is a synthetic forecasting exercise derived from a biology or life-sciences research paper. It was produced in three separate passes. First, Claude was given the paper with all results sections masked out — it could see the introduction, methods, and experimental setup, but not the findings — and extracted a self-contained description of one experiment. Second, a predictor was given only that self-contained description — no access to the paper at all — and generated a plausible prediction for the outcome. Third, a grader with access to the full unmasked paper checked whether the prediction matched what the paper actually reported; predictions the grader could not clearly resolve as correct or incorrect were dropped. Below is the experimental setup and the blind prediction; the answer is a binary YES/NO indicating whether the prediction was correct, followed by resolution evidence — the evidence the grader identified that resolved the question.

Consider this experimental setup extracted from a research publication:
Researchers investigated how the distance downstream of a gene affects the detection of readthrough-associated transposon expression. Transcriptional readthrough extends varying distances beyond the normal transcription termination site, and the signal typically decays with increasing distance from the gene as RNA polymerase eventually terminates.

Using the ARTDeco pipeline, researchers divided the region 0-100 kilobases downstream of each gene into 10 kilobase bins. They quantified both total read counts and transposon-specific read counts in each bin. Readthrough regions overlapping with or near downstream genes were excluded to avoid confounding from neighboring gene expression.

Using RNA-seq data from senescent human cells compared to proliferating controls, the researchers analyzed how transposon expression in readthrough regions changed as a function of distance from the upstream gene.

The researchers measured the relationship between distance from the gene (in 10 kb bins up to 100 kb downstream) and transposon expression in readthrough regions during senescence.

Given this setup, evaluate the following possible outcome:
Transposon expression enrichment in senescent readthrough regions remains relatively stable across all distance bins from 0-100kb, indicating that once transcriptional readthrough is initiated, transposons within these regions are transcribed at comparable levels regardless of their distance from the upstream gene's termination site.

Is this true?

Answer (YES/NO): NO